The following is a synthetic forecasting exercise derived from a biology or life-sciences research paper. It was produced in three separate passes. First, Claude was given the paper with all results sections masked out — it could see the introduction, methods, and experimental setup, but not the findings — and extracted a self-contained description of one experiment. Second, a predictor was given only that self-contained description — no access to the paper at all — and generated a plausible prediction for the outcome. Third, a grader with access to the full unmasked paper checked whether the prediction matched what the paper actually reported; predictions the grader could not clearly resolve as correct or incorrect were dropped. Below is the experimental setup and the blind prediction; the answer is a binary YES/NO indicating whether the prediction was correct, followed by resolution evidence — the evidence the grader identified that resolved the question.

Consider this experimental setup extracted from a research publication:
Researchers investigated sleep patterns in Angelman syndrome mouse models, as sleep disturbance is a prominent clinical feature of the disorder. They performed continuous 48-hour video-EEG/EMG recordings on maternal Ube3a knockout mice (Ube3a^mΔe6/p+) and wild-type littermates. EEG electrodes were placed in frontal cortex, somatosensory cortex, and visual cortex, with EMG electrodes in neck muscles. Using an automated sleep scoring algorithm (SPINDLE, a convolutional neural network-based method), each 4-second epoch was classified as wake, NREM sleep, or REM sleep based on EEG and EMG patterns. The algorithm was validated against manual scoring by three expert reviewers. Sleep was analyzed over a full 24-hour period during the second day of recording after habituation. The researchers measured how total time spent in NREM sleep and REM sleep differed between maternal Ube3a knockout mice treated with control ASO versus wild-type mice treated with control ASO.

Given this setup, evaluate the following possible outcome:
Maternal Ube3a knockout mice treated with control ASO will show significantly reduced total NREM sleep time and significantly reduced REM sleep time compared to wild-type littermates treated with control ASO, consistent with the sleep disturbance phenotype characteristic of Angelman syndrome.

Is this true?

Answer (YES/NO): NO